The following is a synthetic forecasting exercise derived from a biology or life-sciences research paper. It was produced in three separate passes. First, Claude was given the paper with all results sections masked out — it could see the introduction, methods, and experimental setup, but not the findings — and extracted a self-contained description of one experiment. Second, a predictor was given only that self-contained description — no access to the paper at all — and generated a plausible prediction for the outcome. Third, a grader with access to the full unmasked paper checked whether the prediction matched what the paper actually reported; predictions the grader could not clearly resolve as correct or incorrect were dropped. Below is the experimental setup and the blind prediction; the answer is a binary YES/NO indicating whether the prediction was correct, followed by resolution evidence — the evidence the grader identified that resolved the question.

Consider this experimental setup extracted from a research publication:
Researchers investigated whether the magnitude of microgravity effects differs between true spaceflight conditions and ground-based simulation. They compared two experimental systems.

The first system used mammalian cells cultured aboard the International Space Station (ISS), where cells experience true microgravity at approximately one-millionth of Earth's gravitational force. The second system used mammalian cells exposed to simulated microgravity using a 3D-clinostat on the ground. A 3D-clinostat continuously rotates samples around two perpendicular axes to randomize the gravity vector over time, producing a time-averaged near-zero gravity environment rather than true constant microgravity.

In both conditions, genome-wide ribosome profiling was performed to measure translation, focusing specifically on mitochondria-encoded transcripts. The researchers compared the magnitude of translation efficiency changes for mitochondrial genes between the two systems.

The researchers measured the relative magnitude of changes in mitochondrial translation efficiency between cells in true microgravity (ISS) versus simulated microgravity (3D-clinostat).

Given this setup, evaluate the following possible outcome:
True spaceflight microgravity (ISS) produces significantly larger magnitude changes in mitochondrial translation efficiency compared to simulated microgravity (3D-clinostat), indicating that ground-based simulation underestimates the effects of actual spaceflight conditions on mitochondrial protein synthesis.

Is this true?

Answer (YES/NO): YES